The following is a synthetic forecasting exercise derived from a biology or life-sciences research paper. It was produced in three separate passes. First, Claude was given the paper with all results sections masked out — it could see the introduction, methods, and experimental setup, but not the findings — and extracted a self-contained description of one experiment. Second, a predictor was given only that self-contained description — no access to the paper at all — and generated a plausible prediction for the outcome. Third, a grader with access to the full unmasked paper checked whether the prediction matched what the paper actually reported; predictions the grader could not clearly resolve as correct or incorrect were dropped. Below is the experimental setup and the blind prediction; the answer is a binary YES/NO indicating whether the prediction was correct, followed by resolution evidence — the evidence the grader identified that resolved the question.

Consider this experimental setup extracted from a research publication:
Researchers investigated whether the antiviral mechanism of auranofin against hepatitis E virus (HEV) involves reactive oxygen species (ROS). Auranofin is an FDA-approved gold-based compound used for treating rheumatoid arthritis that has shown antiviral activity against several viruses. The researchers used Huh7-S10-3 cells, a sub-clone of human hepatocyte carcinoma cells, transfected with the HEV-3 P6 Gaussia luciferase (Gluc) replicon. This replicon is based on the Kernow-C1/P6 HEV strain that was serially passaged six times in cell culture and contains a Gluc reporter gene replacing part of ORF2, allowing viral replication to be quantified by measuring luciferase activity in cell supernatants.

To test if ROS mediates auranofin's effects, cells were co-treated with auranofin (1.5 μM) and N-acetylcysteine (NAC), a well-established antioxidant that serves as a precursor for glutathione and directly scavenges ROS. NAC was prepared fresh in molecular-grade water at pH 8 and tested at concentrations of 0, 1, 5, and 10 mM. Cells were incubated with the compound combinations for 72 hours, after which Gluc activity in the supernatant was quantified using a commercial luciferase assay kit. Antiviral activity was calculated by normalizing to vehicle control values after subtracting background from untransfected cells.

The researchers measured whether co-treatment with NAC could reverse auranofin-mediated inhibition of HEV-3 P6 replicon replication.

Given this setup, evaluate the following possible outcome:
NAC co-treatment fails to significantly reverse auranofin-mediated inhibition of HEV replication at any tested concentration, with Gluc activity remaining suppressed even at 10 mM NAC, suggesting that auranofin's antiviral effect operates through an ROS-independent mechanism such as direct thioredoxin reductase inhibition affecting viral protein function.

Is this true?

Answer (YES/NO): NO